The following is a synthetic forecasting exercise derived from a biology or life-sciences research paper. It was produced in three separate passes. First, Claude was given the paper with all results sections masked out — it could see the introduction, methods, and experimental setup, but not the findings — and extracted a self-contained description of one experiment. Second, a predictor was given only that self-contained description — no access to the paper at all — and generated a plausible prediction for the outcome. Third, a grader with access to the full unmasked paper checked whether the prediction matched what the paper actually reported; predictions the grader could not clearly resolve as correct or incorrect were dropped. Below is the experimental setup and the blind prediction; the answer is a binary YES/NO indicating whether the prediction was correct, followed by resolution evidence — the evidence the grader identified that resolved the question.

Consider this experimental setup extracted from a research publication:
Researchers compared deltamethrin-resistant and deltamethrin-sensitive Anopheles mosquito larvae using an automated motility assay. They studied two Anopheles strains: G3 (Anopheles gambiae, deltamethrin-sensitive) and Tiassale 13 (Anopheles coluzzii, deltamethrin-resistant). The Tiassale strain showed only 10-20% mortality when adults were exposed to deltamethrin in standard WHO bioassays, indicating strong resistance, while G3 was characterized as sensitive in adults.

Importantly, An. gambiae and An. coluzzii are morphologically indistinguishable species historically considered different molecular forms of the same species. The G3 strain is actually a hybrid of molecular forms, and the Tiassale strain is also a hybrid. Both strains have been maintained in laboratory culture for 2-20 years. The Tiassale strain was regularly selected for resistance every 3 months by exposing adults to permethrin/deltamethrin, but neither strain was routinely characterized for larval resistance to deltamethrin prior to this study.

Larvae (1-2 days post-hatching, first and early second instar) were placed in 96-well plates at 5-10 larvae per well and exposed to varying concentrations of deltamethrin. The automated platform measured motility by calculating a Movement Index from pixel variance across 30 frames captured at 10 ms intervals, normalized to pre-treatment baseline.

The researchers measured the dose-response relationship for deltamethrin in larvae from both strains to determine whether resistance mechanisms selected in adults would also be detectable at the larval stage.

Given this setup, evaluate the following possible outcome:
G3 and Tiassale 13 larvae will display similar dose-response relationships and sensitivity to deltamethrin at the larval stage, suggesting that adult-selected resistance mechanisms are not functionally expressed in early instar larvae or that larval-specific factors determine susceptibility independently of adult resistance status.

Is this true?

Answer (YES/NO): NO